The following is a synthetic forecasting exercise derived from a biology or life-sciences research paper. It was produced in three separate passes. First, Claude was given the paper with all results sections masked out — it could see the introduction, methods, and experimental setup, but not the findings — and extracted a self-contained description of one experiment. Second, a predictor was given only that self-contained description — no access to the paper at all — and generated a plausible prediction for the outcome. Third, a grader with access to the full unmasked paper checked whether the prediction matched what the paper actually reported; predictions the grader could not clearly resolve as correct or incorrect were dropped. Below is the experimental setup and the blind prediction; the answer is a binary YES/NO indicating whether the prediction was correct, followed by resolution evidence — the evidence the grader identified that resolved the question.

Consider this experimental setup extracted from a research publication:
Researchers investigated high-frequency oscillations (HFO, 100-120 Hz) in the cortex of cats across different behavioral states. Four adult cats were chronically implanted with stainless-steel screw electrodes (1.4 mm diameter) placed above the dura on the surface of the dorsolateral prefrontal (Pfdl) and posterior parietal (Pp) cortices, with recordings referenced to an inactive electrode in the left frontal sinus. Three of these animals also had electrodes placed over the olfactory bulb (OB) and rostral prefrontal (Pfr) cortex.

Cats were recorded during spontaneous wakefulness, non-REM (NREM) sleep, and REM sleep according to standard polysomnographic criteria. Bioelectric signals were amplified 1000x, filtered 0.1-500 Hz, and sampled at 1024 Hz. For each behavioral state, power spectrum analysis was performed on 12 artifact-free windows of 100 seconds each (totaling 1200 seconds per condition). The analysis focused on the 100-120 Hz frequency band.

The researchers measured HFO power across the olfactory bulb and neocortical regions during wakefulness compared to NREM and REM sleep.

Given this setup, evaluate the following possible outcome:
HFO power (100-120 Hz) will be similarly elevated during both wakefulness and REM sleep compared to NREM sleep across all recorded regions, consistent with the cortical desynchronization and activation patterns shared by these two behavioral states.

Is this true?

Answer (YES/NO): NO